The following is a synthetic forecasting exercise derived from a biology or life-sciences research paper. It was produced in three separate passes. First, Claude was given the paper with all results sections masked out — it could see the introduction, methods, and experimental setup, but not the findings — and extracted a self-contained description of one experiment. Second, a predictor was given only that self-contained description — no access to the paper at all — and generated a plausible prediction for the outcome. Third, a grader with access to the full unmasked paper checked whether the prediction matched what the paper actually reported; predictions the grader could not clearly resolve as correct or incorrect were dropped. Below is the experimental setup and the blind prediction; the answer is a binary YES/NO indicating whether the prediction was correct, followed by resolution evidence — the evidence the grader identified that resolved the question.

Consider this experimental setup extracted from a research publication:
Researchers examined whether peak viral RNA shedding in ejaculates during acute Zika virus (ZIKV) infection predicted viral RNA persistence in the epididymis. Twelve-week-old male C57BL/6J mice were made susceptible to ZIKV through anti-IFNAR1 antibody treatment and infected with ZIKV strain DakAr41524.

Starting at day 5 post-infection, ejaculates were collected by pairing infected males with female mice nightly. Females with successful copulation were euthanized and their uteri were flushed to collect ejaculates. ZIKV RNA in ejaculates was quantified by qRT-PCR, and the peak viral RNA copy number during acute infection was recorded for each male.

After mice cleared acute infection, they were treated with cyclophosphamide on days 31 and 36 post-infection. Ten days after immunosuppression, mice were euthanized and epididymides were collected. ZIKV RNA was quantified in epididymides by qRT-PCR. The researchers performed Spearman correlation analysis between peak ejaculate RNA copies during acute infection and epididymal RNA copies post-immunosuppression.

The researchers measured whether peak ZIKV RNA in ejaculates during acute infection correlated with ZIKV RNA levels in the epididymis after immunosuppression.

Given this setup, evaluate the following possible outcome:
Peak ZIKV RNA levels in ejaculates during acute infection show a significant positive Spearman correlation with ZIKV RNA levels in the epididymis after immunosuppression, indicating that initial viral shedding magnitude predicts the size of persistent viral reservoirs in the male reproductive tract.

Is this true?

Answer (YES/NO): NO